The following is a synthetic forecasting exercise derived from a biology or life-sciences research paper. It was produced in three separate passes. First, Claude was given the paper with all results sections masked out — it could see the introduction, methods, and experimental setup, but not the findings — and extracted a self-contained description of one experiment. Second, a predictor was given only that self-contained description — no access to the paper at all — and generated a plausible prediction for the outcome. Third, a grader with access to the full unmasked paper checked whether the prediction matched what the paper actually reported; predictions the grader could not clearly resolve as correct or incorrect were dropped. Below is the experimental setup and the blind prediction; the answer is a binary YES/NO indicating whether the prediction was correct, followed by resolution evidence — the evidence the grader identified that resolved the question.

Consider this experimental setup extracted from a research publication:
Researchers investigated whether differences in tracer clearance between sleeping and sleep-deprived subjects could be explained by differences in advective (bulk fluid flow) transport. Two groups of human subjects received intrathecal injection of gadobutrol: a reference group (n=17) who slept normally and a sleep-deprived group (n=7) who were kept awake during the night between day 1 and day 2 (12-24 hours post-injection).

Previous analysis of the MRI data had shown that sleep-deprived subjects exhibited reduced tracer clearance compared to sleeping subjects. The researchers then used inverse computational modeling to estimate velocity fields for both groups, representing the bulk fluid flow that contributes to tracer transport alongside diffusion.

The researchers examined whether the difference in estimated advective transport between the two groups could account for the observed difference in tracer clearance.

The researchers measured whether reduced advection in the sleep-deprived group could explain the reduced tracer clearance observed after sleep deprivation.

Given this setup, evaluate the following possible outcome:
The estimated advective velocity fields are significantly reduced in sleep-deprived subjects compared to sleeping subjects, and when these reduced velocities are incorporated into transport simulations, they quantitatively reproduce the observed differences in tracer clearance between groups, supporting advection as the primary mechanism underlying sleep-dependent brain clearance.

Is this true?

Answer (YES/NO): YES